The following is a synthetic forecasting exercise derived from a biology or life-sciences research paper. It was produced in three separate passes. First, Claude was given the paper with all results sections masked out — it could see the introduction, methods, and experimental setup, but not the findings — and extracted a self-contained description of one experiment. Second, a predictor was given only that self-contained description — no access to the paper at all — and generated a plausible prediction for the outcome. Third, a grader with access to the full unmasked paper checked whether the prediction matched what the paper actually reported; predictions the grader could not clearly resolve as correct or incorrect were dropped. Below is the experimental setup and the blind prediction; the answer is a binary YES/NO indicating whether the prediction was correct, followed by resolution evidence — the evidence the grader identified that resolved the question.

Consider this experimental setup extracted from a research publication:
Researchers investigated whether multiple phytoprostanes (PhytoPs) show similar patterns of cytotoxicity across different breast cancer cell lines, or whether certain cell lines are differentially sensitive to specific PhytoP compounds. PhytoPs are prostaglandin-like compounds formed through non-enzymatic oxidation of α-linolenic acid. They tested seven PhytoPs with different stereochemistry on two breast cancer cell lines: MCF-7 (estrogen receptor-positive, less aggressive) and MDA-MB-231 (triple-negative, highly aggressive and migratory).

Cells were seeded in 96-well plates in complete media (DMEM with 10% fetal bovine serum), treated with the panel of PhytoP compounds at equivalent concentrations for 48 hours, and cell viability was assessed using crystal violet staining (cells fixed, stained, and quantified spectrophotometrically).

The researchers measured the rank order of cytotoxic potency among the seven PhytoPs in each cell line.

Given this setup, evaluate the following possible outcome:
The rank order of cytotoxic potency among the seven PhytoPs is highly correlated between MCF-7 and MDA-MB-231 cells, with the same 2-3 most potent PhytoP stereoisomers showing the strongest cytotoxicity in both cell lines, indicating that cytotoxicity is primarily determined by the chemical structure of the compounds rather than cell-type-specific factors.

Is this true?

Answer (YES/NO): NO